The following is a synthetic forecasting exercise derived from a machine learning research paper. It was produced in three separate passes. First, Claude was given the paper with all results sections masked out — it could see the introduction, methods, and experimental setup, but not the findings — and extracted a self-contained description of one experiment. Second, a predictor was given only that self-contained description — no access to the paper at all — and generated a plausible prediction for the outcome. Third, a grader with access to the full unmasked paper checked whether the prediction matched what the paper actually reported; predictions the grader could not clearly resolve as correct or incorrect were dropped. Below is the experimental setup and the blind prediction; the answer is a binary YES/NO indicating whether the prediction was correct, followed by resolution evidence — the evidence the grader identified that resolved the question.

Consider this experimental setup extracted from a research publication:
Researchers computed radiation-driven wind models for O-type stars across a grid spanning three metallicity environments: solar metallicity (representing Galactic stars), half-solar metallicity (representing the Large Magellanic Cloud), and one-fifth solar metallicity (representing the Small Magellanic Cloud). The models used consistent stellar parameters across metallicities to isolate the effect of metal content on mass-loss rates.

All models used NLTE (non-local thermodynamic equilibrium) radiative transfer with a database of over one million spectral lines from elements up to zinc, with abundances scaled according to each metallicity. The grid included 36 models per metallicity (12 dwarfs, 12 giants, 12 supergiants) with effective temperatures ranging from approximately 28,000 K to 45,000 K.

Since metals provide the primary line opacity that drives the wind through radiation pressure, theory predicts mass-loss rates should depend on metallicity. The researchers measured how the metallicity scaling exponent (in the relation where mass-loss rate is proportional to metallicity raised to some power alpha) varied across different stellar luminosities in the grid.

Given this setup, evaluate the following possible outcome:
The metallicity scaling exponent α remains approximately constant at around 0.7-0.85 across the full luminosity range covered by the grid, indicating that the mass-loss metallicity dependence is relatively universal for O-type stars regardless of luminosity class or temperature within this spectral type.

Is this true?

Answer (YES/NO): NO